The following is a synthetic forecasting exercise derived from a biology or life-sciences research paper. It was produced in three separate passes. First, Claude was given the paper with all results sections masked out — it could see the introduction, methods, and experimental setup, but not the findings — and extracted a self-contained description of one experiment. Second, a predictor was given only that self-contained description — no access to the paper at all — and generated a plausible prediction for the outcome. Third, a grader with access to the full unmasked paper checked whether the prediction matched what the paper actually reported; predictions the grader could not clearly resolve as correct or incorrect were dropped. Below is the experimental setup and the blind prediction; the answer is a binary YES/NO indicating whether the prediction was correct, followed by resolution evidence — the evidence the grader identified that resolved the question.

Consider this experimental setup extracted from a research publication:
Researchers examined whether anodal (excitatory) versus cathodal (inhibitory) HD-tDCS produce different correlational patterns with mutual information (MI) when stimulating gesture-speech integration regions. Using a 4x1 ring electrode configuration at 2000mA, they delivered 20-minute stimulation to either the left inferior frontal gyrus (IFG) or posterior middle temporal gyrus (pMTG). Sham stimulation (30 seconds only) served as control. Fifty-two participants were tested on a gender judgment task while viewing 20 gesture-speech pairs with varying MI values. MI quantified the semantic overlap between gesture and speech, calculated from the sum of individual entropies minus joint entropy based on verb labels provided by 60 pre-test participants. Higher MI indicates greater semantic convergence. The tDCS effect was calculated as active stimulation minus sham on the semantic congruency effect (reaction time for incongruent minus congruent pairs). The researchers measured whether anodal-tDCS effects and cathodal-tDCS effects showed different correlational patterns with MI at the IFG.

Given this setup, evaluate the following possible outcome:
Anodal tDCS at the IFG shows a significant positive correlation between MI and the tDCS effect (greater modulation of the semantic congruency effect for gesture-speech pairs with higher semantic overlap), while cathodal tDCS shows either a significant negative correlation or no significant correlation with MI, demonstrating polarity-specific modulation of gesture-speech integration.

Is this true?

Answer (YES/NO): NO